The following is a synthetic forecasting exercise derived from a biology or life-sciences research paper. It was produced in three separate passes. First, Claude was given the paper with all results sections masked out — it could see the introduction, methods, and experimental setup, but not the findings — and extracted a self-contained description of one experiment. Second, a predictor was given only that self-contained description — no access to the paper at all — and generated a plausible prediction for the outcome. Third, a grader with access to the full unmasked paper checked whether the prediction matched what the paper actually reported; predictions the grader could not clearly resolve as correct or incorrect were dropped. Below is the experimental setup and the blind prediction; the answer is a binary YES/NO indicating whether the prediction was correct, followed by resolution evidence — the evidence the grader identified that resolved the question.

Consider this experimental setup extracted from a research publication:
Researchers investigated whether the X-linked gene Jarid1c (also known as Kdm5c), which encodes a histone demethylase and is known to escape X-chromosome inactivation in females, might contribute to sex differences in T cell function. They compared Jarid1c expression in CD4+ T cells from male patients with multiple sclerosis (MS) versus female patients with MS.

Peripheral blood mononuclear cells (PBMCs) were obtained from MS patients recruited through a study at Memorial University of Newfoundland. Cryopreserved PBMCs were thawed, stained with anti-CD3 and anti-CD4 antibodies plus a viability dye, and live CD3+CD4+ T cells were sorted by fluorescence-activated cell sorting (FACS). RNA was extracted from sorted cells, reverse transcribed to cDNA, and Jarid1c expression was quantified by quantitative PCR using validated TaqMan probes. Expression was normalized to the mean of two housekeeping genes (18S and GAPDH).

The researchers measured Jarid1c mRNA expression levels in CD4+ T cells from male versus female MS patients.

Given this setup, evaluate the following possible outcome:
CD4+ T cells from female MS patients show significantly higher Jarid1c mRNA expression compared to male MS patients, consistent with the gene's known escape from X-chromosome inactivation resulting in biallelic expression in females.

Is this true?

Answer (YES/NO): YES